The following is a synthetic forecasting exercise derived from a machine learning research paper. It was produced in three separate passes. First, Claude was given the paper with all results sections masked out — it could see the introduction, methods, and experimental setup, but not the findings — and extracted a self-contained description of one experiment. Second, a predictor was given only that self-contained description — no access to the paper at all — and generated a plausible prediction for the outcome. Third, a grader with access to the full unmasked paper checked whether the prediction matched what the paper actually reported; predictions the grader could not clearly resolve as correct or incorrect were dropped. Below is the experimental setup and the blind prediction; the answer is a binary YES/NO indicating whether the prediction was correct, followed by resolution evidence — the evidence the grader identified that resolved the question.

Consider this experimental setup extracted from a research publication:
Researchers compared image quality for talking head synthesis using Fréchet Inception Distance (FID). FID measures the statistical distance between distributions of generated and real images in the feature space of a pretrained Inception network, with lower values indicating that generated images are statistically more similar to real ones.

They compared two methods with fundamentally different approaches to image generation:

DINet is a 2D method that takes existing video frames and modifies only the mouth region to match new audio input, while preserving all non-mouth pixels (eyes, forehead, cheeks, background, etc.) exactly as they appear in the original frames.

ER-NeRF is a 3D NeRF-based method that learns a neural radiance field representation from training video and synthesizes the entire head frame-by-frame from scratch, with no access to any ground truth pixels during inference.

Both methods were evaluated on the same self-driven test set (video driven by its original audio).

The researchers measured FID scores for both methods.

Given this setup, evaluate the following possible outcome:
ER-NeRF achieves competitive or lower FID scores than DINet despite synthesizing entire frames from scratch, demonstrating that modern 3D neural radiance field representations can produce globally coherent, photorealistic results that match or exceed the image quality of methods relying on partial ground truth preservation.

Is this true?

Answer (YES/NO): YES